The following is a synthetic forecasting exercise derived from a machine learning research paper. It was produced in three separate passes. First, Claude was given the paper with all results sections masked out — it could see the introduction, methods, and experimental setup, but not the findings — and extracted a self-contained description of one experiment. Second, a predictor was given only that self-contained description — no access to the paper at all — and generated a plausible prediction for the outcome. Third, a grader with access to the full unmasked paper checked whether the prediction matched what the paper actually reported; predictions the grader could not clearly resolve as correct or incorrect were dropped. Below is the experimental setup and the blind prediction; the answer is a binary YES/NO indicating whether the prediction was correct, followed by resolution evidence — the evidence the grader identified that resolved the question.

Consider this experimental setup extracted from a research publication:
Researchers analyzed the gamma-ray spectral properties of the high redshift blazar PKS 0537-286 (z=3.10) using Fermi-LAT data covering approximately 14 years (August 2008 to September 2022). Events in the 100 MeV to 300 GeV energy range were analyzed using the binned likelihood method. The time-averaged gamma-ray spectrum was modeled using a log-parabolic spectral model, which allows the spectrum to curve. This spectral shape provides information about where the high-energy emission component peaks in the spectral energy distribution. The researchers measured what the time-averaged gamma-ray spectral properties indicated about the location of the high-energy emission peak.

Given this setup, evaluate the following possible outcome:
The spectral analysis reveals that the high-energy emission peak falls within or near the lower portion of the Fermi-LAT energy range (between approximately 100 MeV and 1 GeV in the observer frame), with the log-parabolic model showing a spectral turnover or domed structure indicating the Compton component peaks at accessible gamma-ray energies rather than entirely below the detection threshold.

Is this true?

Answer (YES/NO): NO